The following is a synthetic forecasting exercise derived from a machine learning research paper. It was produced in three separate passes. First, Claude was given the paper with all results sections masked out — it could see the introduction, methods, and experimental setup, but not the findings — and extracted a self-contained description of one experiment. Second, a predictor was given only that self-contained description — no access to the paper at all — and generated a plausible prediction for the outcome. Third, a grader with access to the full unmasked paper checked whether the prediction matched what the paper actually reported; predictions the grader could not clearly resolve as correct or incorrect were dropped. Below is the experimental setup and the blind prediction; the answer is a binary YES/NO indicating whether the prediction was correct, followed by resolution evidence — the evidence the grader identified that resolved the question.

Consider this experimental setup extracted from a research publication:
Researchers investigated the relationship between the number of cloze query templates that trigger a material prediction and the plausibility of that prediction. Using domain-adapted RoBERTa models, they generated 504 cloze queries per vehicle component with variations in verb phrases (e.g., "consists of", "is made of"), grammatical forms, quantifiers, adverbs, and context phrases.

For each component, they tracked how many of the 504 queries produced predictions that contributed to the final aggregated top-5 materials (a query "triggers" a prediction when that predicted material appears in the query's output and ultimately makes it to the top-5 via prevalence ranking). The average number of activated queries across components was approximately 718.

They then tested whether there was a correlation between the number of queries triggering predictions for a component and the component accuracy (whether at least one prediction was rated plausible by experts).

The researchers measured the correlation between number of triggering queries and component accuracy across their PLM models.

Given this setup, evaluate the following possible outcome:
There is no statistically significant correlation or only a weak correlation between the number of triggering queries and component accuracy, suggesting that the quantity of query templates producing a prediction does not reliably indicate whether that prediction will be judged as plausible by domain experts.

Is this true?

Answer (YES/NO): NO